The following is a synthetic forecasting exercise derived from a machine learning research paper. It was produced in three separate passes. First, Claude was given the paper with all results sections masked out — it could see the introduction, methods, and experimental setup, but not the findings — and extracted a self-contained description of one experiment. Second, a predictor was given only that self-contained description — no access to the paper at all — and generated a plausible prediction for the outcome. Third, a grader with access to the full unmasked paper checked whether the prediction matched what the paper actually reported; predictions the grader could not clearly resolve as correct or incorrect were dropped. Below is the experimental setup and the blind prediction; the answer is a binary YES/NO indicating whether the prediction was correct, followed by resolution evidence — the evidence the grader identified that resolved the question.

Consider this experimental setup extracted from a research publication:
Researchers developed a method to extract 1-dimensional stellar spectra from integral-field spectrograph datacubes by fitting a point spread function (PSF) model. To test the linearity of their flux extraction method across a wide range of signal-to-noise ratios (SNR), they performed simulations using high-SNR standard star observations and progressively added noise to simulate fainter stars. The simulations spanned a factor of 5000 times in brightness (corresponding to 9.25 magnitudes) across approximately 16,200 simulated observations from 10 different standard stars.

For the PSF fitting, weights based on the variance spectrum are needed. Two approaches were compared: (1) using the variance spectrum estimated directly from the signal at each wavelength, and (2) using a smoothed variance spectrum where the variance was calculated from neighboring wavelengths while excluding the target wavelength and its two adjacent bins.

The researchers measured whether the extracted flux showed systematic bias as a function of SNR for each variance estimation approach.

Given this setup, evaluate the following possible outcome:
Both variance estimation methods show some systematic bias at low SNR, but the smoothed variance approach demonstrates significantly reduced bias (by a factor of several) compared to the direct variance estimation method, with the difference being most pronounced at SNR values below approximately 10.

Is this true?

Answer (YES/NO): NO